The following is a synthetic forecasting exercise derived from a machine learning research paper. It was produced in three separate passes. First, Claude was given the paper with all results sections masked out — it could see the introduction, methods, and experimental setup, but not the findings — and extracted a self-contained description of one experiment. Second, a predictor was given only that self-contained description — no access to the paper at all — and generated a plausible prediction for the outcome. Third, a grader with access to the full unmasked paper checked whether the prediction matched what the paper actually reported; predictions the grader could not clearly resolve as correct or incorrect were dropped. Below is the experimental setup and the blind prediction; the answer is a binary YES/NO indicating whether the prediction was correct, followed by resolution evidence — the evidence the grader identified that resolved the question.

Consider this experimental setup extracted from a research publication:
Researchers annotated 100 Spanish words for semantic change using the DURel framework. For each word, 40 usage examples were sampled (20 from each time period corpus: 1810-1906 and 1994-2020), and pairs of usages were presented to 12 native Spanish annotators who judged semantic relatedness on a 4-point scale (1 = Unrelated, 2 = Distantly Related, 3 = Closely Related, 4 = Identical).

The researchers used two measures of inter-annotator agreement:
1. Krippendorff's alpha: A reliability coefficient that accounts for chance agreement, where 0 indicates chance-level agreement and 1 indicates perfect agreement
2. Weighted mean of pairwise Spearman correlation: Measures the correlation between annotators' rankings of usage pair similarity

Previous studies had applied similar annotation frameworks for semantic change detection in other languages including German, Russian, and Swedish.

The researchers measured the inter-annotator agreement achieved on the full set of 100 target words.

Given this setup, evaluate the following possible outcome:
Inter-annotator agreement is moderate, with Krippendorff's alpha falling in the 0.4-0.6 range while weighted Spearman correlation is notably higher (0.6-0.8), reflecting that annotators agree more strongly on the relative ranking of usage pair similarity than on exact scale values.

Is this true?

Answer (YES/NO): NO